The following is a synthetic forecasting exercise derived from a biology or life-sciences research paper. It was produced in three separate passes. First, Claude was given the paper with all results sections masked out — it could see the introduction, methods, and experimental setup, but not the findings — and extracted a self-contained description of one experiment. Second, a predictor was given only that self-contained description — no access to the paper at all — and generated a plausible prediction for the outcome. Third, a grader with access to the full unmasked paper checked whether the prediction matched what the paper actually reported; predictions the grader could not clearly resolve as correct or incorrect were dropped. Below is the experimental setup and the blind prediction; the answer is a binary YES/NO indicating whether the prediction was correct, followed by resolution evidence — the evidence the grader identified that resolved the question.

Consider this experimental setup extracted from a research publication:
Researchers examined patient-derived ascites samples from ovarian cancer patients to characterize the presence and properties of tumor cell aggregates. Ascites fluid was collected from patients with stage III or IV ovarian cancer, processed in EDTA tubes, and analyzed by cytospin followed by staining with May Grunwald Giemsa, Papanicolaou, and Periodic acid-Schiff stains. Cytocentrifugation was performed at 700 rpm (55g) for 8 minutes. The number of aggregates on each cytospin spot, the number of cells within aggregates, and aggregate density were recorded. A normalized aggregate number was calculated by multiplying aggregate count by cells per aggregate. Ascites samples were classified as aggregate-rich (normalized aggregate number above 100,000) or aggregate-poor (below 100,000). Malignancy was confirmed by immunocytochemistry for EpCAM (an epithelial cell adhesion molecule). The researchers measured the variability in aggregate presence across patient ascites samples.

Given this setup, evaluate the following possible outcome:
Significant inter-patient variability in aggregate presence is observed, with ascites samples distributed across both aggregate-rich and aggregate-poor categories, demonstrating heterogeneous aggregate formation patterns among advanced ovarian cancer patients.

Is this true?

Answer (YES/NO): YES